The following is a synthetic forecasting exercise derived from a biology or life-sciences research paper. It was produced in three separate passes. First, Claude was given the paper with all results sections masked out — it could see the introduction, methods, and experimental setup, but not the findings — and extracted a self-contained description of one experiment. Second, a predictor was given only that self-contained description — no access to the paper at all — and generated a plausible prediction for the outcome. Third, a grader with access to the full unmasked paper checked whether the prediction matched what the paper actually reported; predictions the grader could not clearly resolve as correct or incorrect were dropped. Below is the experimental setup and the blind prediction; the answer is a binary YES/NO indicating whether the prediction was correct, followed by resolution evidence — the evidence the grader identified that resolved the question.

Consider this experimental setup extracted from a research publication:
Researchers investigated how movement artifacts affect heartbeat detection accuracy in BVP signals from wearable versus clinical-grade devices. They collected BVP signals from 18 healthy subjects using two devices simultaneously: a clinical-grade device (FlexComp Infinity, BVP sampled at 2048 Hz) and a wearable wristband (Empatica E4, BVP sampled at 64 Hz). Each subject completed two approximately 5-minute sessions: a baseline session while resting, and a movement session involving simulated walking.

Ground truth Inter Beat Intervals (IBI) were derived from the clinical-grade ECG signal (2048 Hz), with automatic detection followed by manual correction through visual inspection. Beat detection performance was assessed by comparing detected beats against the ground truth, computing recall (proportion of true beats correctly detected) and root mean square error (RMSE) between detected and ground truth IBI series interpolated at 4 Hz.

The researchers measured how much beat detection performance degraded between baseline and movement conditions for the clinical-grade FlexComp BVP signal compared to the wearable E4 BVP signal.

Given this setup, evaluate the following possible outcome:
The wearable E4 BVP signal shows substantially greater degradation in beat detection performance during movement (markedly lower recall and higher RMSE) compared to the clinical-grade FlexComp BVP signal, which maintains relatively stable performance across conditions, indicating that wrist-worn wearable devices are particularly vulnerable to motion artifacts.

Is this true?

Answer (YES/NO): NO